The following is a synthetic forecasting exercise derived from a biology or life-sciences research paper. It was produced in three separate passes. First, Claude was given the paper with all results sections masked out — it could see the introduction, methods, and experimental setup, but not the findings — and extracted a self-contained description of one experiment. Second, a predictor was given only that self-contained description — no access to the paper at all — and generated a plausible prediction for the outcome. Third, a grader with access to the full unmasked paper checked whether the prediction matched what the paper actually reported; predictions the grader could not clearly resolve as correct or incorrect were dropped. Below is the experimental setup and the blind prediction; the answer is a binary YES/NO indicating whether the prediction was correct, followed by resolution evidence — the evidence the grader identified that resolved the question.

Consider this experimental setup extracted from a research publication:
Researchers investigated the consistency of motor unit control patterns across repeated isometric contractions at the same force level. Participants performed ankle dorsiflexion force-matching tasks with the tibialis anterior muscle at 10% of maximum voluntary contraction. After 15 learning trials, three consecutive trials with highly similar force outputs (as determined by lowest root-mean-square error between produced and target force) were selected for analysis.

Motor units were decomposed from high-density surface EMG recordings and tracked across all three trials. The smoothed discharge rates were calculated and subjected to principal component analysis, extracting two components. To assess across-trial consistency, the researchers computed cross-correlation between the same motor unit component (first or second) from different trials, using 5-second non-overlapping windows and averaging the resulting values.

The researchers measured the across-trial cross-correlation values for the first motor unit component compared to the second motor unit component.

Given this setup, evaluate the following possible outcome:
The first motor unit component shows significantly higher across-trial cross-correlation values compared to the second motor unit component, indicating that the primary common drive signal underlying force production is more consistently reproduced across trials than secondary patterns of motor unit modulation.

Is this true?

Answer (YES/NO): YES